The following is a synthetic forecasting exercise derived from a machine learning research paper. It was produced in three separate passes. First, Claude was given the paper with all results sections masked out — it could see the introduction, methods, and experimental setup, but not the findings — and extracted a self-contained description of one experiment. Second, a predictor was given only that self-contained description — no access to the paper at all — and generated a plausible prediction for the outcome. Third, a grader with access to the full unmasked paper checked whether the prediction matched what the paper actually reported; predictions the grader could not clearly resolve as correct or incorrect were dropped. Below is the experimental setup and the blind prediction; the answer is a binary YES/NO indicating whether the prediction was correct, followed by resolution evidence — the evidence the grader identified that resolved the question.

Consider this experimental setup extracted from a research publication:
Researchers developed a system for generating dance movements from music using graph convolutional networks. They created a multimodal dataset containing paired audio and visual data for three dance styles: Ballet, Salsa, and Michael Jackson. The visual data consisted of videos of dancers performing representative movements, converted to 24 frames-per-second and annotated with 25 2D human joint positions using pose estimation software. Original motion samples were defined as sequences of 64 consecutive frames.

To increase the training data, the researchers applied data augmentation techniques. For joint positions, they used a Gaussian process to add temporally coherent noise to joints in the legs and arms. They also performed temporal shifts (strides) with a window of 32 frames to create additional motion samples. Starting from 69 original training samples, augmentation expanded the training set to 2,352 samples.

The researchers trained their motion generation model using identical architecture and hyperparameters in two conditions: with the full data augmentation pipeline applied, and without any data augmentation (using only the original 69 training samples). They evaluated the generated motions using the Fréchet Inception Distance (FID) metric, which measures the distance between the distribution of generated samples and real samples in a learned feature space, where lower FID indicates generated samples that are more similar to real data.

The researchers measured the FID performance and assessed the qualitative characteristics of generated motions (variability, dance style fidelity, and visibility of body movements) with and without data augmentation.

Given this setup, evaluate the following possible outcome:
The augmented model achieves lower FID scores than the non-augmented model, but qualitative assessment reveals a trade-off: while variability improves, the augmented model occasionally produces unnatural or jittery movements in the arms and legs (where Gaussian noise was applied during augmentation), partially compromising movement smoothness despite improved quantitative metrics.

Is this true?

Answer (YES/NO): NO